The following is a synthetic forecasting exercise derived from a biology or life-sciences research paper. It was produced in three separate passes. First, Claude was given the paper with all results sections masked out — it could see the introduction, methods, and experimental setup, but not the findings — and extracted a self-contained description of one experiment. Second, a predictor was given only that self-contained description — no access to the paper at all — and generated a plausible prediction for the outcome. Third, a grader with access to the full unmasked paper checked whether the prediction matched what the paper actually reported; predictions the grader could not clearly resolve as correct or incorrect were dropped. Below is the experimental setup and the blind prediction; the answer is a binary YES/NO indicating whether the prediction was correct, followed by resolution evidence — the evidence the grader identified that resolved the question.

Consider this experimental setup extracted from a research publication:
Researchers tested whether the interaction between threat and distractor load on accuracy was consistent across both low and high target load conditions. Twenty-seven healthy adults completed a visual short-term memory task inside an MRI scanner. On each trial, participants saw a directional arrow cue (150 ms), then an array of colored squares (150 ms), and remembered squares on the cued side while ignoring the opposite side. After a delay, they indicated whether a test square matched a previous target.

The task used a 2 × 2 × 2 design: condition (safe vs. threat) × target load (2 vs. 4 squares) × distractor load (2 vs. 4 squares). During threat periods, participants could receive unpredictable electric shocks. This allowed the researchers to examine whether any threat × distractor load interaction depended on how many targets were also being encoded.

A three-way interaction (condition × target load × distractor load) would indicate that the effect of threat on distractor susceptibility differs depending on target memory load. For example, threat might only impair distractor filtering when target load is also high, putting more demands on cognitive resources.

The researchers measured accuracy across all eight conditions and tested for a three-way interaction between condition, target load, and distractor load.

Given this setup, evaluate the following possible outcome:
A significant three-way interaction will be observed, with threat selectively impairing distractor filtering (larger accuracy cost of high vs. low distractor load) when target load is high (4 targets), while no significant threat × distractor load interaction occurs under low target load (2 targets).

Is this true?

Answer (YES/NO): NO